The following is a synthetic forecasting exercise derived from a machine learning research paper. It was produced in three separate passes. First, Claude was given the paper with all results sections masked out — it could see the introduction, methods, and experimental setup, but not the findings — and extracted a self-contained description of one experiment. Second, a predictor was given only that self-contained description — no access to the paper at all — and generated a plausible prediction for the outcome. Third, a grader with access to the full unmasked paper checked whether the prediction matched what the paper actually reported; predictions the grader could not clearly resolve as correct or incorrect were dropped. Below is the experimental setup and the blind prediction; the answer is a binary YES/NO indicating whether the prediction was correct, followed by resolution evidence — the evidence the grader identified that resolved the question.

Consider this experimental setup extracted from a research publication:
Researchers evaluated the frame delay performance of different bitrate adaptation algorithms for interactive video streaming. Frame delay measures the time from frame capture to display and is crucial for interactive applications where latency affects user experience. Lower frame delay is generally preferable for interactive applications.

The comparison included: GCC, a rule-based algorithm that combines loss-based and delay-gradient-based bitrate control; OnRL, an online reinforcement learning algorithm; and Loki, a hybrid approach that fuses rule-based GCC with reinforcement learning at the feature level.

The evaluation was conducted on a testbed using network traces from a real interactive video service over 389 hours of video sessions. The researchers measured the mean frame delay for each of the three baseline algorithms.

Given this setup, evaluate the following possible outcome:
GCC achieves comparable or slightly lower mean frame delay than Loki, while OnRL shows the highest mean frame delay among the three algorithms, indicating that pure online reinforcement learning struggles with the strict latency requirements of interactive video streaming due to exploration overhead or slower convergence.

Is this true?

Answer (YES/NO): YES